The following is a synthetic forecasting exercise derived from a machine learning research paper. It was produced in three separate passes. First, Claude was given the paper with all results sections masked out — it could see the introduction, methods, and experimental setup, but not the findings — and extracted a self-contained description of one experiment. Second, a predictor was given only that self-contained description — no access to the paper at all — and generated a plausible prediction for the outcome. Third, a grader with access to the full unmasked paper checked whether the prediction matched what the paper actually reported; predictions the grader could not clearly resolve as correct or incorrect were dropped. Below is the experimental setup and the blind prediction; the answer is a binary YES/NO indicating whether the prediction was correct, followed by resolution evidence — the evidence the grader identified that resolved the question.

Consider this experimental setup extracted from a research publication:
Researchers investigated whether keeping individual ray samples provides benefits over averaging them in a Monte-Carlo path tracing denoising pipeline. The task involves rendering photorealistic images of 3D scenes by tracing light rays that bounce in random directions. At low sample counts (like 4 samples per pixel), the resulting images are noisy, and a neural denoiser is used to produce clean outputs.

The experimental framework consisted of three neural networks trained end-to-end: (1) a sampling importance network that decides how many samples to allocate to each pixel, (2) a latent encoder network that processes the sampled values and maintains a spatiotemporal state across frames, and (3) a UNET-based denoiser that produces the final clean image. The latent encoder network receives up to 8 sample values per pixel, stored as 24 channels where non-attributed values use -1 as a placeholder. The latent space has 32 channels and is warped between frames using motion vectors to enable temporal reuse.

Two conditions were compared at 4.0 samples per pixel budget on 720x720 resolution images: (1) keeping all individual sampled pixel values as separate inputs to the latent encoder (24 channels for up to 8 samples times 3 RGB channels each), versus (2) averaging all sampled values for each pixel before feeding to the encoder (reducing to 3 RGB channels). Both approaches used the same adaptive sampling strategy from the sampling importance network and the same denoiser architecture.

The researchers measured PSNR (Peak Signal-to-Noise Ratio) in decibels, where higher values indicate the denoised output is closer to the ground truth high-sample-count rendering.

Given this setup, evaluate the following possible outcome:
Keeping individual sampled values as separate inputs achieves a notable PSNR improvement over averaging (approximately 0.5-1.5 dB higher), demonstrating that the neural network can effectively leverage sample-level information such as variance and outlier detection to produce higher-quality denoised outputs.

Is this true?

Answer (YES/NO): YES